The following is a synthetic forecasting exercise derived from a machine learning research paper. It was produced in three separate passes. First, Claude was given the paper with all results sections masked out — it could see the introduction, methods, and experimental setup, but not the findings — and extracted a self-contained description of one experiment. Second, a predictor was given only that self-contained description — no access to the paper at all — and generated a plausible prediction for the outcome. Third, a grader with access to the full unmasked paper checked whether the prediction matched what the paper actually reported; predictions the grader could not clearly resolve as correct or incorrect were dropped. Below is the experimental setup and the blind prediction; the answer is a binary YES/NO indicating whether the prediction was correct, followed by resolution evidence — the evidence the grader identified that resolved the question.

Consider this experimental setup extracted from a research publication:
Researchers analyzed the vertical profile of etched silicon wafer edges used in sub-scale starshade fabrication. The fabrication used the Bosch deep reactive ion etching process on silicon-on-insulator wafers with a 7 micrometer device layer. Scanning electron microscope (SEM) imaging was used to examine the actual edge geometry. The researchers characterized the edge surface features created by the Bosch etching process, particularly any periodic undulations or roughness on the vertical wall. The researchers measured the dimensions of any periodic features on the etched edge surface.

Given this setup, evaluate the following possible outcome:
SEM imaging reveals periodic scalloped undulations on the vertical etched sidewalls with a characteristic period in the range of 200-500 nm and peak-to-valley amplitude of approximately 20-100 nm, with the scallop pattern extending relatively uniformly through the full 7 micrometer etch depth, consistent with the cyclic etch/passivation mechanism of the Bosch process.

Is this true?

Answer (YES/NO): NO